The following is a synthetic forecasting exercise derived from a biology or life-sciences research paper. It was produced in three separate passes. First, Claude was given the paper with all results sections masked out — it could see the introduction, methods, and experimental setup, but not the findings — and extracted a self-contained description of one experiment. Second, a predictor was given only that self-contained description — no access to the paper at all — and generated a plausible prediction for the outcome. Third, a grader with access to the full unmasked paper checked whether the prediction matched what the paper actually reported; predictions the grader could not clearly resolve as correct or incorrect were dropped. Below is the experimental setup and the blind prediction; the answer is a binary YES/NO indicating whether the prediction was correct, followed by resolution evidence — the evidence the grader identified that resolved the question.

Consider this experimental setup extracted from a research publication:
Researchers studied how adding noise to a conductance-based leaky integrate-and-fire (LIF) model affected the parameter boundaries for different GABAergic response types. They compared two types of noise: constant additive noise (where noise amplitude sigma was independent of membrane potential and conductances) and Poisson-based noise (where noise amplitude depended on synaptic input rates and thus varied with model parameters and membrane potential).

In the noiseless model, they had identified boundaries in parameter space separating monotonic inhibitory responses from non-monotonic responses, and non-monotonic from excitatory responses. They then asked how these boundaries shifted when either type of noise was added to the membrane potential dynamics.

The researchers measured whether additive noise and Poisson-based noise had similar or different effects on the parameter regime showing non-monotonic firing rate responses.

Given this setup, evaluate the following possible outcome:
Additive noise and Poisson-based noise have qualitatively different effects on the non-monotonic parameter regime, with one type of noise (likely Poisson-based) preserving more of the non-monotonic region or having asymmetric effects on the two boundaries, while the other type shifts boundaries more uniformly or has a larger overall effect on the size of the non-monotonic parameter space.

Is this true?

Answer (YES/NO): YES